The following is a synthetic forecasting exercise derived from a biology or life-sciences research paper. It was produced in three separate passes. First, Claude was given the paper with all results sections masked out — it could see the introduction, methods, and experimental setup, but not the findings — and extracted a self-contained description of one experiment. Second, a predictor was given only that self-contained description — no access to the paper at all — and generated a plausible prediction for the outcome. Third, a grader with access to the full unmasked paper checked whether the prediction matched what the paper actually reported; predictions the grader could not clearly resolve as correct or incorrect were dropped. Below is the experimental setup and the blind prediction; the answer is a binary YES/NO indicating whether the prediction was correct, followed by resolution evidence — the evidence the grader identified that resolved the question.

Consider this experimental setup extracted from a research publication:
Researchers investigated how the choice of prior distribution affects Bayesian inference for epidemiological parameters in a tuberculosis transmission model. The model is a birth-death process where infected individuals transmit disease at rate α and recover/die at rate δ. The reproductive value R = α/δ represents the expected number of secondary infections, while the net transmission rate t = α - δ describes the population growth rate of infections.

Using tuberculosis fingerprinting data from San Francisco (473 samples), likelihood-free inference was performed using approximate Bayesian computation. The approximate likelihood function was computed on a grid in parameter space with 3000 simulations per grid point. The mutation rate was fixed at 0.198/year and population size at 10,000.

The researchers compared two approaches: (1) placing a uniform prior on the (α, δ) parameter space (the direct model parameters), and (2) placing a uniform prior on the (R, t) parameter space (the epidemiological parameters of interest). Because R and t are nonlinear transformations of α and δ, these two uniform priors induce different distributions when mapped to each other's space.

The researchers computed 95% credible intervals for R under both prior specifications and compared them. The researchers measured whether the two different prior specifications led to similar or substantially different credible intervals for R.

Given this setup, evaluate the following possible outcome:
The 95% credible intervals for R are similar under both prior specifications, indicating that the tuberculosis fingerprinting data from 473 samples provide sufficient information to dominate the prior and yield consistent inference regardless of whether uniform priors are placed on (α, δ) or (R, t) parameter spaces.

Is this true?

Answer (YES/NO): NO